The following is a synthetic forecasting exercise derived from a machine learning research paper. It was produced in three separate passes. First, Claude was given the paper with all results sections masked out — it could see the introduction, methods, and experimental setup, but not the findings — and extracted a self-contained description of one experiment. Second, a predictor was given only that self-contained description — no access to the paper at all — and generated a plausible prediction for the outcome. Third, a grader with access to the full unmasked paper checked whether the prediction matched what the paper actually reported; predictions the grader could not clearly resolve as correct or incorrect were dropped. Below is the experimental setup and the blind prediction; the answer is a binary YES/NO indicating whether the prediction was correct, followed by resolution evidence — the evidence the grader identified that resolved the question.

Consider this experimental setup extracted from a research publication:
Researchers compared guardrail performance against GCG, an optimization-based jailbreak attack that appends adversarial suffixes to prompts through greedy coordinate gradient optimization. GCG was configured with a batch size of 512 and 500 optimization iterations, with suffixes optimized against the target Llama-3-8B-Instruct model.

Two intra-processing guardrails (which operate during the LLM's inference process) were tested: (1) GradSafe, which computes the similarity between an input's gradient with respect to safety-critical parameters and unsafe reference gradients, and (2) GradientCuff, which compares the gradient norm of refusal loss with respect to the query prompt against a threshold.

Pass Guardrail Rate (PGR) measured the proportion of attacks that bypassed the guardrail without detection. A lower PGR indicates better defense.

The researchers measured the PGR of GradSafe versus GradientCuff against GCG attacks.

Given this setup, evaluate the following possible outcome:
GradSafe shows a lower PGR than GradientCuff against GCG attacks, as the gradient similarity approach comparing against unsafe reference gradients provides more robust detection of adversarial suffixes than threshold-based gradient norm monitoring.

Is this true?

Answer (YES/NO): NO